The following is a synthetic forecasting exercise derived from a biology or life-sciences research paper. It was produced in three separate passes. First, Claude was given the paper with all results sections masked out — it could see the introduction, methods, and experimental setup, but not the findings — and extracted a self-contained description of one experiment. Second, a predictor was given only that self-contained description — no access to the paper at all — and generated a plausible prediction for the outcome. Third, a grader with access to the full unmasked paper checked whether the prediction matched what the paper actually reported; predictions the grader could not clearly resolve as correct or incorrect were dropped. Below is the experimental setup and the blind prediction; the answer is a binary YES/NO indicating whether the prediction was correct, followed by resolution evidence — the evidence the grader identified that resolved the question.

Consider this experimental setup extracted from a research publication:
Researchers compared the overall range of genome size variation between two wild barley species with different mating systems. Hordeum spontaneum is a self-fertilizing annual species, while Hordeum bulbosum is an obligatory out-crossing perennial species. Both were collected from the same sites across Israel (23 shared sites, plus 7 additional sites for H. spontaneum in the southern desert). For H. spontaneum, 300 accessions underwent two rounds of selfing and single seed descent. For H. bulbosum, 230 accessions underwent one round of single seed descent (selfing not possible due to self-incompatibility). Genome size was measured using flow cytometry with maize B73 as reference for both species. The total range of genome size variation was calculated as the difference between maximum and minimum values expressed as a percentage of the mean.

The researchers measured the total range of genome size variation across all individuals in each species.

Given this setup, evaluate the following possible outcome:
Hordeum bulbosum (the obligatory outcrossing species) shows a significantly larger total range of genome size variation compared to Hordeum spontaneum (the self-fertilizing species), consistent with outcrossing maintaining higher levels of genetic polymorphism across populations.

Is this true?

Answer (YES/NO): NO